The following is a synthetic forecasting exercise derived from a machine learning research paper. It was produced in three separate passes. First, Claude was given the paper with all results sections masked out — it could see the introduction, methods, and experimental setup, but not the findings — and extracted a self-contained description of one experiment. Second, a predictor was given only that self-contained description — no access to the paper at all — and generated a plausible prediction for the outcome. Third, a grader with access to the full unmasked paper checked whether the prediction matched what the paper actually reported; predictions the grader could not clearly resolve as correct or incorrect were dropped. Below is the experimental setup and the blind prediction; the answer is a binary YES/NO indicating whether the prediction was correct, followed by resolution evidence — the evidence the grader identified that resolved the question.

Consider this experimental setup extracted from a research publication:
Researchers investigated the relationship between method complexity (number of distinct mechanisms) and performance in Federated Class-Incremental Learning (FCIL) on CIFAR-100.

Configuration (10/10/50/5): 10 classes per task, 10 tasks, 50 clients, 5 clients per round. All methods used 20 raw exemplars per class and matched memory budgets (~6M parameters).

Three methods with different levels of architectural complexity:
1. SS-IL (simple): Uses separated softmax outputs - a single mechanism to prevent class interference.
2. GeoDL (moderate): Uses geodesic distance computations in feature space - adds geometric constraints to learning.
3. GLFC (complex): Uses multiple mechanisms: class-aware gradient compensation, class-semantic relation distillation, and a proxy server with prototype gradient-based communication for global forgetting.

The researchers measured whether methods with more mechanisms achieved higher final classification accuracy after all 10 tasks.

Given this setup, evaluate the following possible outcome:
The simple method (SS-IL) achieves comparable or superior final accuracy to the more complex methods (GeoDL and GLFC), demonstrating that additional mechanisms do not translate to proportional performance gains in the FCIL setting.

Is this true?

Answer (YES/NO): NO